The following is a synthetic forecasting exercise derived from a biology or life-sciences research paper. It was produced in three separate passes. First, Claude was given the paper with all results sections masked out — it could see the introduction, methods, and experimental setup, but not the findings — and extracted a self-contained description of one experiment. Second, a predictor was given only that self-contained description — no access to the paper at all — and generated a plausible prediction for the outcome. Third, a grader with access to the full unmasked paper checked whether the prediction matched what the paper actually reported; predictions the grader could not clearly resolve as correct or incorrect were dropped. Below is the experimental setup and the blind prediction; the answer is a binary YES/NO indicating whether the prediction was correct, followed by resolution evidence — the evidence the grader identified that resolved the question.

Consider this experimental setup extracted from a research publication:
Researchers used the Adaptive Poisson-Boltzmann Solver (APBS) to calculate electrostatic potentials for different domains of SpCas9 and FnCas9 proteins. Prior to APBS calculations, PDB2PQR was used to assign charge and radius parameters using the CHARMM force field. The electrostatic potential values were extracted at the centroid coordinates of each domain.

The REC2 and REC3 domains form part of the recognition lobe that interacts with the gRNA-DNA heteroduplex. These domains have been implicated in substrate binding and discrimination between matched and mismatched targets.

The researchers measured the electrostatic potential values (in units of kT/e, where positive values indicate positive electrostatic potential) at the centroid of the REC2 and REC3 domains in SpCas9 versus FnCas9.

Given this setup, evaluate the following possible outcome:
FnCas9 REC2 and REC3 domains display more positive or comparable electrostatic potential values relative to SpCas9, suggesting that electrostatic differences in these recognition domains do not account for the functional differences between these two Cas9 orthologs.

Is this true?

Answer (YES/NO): NO